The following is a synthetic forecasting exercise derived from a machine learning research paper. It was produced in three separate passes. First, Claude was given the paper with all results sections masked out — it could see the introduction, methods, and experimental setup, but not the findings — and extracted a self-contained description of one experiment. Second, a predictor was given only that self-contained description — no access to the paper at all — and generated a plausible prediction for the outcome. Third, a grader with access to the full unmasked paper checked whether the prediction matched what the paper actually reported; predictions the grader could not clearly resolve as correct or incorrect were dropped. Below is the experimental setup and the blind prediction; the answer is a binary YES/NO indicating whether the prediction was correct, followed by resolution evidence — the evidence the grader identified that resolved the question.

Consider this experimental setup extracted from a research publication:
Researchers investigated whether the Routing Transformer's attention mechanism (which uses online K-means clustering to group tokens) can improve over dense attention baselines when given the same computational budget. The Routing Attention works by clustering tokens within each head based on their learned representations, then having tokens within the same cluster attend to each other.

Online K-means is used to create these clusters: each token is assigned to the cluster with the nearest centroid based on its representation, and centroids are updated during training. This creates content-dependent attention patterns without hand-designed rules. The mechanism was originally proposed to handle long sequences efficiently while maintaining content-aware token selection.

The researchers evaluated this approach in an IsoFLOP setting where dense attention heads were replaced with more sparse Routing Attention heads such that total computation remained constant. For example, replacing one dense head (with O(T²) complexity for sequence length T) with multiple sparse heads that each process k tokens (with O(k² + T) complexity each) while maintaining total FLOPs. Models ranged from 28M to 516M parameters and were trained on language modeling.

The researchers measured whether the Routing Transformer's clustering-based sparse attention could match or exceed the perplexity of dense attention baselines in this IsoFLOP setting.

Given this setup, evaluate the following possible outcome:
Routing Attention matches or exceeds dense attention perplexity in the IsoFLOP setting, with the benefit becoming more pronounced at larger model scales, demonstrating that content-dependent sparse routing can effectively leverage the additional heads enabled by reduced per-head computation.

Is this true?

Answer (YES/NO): NO